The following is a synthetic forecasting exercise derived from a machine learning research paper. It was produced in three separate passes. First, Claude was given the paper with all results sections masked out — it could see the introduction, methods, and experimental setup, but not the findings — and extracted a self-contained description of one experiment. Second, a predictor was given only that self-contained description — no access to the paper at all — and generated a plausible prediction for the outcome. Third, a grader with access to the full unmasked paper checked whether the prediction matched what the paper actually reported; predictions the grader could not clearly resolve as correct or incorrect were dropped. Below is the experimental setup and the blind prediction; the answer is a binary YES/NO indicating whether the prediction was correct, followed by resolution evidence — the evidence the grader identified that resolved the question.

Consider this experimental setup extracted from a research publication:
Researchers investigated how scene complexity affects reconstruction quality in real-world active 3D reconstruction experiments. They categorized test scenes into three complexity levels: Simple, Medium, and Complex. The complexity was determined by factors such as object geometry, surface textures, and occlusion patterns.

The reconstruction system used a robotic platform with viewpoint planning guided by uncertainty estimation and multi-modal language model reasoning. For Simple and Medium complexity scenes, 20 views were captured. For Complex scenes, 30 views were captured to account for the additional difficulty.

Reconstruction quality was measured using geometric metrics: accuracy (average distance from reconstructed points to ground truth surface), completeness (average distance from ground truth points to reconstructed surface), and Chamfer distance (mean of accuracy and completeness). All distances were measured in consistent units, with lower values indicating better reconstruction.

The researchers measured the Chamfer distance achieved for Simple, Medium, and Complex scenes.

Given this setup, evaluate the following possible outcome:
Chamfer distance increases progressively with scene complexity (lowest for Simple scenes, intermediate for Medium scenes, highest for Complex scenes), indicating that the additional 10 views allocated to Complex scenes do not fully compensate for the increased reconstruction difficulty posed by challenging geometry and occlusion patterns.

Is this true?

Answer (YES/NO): YES